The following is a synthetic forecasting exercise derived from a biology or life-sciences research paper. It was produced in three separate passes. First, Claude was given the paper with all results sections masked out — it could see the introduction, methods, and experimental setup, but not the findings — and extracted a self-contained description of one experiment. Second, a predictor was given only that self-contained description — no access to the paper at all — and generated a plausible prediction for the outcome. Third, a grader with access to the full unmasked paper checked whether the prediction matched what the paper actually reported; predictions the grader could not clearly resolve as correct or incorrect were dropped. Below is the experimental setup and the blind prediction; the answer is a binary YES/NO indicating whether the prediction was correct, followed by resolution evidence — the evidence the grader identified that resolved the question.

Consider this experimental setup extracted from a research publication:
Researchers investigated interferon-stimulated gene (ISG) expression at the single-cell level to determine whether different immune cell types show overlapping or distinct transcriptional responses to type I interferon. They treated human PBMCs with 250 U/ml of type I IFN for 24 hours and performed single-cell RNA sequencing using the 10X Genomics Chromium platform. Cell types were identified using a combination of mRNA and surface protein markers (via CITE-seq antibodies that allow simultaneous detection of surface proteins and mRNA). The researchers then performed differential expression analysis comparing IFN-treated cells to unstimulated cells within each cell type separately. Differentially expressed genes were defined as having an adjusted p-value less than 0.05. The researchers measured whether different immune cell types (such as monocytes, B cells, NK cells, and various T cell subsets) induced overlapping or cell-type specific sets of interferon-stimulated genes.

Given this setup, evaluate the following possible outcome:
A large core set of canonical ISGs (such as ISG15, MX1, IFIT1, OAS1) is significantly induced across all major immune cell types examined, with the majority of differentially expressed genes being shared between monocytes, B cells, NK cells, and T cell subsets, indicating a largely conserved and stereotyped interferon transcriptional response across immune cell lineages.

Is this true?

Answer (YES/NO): NO